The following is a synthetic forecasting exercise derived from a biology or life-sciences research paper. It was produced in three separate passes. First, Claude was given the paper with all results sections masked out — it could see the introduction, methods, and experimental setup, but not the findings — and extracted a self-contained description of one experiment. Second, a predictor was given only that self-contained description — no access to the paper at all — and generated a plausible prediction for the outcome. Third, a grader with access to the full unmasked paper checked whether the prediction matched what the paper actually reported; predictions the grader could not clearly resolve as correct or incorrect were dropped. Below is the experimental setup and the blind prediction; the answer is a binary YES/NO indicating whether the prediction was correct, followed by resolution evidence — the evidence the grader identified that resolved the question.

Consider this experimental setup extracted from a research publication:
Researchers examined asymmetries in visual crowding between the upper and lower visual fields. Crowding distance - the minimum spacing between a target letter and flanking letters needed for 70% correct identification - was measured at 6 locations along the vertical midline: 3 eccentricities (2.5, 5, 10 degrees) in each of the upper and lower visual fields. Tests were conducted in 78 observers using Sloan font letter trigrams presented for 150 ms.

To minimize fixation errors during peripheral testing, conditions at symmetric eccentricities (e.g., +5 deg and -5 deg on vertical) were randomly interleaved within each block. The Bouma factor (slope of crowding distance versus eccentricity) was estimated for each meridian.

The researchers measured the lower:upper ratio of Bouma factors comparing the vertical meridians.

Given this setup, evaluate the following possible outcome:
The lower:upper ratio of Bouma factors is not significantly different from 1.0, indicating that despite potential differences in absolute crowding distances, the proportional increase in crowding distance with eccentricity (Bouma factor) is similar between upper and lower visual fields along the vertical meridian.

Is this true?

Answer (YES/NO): NO